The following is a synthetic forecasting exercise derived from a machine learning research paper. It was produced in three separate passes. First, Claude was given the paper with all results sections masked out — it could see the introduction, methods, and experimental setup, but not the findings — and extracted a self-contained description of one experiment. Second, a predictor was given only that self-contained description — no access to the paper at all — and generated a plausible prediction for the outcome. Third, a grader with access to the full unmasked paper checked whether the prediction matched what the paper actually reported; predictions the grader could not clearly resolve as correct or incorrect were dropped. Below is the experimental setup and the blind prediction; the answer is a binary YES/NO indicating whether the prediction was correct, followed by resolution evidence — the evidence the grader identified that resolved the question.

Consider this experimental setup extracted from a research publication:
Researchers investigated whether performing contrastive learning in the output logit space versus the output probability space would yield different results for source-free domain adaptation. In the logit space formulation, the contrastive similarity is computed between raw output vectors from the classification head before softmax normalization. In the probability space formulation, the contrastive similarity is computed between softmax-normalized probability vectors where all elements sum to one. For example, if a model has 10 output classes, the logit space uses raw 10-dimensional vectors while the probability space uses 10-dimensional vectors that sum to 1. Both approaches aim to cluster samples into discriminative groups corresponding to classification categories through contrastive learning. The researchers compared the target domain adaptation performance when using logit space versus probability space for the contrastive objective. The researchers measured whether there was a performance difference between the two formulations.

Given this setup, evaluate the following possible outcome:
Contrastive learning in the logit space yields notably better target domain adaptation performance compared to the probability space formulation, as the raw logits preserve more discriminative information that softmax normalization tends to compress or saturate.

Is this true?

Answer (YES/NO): NO